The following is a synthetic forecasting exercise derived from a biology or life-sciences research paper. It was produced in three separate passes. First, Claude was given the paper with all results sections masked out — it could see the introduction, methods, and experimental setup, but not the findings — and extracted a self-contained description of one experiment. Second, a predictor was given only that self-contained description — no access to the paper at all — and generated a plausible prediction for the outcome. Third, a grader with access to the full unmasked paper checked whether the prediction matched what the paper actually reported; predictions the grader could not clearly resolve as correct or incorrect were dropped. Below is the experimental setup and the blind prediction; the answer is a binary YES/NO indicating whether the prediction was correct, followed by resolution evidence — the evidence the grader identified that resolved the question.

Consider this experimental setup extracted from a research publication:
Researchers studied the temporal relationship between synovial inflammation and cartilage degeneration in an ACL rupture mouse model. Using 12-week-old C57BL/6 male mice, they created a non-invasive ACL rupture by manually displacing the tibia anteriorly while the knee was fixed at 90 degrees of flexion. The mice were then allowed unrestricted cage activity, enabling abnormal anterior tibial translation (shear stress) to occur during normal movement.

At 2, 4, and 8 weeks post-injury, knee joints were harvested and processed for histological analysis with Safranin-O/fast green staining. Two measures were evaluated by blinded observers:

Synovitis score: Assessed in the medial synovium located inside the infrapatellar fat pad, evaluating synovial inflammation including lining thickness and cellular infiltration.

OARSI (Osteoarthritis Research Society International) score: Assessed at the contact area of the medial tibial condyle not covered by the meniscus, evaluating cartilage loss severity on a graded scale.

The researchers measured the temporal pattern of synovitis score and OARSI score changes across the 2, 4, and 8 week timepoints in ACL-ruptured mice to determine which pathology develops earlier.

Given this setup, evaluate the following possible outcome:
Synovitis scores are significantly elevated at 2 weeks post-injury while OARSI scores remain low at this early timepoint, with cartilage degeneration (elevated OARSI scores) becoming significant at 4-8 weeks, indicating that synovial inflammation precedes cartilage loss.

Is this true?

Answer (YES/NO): NO